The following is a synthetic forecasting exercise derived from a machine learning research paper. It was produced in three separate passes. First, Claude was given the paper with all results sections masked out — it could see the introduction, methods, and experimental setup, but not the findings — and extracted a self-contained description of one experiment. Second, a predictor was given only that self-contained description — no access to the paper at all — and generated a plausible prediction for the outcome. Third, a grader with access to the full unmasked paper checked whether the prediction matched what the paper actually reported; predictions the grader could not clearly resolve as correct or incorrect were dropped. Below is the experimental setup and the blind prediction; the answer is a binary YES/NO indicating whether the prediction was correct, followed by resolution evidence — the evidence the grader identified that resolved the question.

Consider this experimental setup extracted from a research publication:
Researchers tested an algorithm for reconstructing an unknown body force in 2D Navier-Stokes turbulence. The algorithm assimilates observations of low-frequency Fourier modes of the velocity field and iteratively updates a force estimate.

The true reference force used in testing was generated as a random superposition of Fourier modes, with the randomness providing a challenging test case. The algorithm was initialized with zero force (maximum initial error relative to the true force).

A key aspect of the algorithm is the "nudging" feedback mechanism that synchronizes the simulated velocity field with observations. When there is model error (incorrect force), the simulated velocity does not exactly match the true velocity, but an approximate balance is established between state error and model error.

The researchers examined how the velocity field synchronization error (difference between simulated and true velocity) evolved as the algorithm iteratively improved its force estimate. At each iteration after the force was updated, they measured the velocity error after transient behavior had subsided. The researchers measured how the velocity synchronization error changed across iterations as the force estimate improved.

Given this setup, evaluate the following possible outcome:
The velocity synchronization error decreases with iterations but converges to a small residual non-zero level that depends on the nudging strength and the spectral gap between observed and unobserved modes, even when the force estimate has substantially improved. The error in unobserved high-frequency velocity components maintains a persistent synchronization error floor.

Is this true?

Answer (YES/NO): NO